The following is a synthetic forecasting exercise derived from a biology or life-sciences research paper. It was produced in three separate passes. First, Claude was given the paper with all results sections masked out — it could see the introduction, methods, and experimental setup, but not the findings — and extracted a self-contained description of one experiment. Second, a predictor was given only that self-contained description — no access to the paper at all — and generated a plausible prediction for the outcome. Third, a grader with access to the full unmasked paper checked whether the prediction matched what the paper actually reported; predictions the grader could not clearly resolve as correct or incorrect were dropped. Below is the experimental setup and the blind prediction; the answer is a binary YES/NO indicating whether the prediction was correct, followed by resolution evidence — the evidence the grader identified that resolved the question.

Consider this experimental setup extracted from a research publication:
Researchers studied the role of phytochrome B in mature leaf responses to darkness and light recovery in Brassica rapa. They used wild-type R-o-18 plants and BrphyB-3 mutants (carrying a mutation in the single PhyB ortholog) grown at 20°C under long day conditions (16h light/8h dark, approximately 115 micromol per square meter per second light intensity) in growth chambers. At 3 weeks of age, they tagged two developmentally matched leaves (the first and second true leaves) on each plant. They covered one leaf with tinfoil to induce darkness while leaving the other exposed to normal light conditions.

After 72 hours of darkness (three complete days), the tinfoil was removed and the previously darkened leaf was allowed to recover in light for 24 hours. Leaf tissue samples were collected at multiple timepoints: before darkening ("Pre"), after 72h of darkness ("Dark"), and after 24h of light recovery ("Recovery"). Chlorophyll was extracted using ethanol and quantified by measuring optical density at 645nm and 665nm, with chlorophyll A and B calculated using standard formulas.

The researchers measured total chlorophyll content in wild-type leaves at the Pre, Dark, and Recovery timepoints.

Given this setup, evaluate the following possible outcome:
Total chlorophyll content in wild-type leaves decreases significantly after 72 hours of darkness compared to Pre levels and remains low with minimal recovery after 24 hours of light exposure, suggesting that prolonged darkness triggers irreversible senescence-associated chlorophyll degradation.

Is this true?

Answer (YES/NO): NO